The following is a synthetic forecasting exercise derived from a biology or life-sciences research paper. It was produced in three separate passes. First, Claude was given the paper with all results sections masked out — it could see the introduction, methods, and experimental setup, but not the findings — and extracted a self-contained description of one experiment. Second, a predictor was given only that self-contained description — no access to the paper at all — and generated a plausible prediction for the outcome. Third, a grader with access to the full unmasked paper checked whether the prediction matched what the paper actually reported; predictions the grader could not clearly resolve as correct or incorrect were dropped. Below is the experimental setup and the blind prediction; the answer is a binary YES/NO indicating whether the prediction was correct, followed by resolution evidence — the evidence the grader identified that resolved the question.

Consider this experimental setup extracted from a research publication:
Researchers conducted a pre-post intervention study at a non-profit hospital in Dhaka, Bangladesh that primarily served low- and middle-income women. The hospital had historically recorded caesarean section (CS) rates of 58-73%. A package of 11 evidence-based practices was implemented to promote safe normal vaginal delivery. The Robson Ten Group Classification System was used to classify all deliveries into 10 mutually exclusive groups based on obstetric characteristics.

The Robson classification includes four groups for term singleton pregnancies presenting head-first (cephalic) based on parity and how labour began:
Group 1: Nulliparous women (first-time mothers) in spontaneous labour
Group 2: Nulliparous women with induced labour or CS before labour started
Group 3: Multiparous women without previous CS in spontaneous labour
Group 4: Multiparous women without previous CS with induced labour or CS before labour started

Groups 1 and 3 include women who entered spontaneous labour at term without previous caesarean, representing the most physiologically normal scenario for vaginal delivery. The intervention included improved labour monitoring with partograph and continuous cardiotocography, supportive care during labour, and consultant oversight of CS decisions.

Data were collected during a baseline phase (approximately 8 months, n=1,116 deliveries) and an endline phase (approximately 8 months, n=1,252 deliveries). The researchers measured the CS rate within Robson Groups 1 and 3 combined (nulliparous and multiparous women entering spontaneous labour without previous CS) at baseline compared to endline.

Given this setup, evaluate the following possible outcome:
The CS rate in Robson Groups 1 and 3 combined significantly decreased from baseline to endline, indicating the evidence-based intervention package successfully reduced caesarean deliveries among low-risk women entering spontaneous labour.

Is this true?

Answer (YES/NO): NO